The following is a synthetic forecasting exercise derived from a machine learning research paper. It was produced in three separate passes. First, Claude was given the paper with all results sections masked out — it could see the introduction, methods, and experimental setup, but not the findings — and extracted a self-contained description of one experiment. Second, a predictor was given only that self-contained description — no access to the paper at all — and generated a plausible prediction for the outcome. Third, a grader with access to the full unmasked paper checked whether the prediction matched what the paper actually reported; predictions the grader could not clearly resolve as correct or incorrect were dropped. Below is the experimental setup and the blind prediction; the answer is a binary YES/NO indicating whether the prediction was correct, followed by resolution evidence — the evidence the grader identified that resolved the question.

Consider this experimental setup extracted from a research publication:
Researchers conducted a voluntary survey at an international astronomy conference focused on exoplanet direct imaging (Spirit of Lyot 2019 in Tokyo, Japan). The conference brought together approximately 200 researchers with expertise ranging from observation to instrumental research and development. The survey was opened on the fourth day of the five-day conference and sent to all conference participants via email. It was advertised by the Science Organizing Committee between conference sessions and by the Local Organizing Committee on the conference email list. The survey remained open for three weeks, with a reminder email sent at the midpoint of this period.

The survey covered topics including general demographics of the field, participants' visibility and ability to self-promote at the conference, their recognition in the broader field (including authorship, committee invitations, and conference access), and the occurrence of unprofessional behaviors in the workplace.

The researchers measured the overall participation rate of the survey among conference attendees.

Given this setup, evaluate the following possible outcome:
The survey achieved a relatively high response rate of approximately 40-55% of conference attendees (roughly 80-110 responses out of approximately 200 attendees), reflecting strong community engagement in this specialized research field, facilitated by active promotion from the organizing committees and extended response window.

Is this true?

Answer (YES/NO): YES